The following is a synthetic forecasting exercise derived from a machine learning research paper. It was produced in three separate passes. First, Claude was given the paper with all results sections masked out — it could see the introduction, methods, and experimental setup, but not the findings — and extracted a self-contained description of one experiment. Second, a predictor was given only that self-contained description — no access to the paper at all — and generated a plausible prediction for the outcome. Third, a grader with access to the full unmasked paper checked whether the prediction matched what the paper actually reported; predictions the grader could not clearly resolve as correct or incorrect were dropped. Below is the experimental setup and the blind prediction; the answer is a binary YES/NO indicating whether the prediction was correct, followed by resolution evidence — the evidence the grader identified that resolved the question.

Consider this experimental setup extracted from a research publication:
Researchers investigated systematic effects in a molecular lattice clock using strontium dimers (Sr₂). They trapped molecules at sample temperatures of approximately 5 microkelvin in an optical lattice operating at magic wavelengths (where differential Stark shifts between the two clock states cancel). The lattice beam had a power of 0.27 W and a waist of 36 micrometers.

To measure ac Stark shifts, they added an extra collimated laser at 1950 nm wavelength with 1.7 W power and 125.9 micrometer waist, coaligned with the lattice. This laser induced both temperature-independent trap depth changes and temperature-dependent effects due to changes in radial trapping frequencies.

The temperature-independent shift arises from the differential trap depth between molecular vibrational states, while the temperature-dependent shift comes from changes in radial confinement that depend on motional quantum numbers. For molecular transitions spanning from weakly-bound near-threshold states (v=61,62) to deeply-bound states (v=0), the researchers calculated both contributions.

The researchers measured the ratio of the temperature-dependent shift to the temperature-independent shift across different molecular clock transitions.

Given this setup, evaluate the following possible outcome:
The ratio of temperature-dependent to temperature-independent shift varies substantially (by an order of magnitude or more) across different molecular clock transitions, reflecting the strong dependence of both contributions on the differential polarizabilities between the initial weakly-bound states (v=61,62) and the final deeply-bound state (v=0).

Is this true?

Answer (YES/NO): NO